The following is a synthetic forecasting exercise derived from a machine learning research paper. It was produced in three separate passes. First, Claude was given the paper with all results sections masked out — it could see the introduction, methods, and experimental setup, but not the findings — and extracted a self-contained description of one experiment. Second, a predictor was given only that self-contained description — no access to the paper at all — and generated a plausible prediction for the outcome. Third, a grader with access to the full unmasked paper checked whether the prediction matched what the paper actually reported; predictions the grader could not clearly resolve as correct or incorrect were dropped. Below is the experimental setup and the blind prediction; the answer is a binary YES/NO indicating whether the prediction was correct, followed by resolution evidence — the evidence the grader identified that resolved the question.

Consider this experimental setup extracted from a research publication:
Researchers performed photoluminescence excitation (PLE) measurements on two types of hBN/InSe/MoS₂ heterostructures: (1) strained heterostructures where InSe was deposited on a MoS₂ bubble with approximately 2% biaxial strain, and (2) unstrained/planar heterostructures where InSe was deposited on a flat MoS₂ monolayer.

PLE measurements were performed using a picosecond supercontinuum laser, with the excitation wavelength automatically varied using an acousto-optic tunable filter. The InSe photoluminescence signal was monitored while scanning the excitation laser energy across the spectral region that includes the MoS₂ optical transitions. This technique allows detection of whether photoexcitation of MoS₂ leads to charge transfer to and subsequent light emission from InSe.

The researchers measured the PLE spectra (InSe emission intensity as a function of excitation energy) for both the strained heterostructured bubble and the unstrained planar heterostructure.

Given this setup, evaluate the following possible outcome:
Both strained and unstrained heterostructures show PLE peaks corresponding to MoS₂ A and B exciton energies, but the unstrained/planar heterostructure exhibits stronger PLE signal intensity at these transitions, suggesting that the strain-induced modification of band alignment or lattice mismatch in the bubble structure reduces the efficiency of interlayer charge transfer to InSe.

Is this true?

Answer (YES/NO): NO